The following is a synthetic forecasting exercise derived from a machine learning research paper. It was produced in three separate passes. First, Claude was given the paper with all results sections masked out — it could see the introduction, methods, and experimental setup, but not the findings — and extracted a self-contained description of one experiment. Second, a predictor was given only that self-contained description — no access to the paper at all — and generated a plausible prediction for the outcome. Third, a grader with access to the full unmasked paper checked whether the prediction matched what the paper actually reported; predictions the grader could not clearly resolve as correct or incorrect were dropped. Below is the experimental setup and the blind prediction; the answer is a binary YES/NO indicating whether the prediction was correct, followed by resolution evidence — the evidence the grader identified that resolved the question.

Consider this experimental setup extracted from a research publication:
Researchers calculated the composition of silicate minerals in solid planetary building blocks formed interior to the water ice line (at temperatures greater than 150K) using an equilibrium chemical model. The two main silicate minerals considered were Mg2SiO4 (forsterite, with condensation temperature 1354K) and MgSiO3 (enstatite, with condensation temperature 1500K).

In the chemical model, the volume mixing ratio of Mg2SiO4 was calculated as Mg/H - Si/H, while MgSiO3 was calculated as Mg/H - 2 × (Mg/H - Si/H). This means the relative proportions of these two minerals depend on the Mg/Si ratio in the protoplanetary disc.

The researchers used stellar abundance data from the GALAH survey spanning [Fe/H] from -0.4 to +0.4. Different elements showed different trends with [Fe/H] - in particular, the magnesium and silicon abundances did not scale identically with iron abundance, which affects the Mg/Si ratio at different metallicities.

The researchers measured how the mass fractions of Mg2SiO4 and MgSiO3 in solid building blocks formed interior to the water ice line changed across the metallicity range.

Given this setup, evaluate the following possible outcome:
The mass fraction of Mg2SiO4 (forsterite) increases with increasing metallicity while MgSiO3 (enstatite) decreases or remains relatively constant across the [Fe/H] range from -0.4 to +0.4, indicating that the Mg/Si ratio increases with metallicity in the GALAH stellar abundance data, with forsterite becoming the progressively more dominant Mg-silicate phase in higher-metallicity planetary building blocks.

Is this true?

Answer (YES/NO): YES